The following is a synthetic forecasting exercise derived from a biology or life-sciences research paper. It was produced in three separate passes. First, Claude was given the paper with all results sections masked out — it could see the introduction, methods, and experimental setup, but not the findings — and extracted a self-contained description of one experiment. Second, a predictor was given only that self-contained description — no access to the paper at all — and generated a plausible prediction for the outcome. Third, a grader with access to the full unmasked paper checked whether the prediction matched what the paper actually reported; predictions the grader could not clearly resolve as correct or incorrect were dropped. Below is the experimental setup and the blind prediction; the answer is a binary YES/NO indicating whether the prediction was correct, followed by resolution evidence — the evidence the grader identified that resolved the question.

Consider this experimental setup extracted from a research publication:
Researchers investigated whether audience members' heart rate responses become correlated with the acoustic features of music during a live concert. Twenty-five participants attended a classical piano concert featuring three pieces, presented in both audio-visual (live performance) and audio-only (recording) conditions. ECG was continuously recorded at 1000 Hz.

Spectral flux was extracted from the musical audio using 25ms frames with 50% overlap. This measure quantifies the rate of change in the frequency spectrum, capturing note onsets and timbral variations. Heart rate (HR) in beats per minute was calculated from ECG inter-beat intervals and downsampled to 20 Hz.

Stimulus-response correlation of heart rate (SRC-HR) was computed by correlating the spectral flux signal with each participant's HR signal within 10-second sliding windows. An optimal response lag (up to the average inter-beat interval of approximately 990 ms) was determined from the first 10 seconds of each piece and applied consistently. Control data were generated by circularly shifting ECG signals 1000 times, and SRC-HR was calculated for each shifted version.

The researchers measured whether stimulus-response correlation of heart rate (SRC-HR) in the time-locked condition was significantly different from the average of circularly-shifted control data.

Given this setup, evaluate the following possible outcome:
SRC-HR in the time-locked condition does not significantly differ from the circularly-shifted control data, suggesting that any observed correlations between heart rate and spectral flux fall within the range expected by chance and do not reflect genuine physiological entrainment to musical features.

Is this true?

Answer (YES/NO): NO